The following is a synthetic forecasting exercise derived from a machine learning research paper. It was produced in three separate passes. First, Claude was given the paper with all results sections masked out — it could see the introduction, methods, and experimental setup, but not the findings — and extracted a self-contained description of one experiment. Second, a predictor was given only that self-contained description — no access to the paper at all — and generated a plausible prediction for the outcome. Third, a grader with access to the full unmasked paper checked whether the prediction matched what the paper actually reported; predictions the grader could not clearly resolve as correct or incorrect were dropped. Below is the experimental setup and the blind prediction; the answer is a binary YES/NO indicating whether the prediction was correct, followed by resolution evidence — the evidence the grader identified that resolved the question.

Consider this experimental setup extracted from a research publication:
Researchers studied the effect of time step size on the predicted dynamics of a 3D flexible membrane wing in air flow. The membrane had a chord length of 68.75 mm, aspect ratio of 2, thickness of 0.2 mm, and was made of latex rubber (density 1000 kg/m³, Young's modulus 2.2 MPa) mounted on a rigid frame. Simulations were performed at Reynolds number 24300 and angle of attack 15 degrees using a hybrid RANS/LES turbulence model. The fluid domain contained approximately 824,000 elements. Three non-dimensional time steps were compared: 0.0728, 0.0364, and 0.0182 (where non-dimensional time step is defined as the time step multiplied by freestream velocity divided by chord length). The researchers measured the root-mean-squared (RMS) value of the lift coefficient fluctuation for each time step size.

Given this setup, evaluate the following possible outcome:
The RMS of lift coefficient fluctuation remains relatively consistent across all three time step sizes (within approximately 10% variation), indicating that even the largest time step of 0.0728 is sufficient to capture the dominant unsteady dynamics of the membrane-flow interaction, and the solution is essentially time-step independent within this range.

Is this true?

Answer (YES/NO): NO